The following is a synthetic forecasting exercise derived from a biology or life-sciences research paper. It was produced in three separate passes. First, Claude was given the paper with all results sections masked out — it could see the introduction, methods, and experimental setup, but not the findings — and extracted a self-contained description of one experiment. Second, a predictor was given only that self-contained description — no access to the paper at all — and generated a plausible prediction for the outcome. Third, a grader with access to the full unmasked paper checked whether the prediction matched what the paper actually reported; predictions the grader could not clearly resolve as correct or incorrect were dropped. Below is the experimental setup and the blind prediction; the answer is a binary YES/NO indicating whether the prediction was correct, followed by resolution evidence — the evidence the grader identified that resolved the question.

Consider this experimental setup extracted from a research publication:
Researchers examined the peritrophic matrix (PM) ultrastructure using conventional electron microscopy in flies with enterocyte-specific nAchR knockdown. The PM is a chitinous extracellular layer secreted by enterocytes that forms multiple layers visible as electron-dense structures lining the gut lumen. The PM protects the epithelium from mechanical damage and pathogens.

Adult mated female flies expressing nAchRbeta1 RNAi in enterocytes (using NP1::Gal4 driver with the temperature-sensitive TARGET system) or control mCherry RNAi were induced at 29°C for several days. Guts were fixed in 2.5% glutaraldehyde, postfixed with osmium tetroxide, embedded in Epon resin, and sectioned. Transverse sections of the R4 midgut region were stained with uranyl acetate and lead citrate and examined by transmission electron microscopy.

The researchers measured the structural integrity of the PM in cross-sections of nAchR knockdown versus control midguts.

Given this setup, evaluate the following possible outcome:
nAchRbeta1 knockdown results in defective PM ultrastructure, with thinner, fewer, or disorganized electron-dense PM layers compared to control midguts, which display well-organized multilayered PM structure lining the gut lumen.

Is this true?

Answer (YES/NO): NO